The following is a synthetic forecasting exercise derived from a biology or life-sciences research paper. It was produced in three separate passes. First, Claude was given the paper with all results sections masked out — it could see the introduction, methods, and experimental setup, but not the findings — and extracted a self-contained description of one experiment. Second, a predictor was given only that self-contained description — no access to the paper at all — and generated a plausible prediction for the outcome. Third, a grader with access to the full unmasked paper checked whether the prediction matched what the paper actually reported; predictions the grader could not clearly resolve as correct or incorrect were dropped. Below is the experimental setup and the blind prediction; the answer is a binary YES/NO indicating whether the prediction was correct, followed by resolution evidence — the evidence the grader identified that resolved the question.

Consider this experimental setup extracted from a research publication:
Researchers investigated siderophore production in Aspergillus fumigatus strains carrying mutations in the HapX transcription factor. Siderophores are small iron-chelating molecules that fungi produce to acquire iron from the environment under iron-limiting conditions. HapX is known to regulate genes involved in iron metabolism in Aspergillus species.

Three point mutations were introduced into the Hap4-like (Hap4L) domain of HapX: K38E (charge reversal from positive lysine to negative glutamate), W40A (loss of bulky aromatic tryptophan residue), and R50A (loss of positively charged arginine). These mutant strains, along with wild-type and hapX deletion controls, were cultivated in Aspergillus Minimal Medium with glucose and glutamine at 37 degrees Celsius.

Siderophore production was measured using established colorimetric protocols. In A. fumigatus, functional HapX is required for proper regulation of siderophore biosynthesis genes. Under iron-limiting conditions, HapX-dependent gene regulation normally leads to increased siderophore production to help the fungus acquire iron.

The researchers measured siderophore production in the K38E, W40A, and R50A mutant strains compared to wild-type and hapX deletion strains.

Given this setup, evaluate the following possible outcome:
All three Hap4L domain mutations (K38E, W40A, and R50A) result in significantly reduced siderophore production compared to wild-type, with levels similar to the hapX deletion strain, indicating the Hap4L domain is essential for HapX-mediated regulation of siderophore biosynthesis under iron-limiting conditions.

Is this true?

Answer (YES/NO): NO